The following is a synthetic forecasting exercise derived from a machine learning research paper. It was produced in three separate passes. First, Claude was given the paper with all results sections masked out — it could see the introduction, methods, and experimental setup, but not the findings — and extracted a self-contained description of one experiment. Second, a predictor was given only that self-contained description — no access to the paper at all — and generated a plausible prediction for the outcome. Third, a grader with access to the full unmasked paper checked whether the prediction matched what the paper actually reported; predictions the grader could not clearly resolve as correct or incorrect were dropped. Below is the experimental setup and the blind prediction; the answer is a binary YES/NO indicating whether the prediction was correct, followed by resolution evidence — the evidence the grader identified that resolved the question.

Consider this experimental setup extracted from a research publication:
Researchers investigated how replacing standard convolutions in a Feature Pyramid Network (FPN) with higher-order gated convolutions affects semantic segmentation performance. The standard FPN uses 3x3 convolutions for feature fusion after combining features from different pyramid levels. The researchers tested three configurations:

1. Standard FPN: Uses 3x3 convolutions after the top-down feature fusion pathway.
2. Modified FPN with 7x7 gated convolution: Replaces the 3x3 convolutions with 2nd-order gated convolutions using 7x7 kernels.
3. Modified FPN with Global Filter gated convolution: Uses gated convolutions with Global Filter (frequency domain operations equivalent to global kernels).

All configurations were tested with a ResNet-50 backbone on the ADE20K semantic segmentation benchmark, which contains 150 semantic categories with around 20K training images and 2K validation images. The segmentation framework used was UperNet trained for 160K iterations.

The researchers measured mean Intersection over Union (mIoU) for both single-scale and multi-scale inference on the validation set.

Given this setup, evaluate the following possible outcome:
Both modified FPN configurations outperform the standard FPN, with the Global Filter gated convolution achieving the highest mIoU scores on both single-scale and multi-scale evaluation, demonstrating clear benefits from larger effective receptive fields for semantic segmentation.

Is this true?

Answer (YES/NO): YES